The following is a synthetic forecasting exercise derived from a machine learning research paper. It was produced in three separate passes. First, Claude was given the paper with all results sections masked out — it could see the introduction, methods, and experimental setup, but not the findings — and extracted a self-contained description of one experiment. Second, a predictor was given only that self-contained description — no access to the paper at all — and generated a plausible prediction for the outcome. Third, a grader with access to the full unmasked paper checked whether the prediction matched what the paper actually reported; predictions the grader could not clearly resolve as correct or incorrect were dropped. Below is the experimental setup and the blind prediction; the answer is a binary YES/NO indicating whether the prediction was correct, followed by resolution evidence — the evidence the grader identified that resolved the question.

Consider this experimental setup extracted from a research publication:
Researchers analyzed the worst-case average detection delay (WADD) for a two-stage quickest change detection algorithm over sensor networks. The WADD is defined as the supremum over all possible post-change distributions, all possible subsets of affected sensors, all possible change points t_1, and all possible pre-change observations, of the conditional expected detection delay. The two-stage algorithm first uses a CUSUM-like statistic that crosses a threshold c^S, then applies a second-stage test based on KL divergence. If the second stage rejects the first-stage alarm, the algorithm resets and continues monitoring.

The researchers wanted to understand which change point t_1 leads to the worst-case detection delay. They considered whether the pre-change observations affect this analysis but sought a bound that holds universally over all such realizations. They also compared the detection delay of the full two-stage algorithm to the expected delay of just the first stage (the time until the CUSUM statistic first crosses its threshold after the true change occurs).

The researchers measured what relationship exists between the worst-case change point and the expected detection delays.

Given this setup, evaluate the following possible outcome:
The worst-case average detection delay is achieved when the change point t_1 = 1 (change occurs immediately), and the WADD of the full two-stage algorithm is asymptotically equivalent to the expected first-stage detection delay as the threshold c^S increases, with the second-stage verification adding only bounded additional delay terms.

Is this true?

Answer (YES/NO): NO